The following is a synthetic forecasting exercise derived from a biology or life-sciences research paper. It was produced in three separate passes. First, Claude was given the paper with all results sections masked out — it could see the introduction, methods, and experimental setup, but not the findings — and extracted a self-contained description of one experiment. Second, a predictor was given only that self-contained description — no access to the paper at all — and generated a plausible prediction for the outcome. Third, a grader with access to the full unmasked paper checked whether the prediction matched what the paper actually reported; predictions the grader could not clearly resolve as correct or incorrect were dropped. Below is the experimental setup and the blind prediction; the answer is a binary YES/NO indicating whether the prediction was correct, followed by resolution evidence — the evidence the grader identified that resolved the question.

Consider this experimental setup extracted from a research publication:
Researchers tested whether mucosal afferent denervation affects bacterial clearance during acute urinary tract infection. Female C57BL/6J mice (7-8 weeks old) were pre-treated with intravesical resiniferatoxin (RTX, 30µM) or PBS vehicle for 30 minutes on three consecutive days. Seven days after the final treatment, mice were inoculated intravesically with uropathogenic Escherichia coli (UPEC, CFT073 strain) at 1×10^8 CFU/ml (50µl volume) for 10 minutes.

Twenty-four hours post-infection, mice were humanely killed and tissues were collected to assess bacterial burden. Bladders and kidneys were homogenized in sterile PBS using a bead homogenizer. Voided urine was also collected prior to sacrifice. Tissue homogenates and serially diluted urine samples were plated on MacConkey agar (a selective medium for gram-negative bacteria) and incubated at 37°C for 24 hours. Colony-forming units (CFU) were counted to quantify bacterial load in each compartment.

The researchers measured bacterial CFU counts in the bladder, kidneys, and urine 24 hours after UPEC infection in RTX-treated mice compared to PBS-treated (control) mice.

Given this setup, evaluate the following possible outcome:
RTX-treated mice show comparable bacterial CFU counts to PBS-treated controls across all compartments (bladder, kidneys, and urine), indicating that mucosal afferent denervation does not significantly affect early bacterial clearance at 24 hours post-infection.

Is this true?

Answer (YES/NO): NO